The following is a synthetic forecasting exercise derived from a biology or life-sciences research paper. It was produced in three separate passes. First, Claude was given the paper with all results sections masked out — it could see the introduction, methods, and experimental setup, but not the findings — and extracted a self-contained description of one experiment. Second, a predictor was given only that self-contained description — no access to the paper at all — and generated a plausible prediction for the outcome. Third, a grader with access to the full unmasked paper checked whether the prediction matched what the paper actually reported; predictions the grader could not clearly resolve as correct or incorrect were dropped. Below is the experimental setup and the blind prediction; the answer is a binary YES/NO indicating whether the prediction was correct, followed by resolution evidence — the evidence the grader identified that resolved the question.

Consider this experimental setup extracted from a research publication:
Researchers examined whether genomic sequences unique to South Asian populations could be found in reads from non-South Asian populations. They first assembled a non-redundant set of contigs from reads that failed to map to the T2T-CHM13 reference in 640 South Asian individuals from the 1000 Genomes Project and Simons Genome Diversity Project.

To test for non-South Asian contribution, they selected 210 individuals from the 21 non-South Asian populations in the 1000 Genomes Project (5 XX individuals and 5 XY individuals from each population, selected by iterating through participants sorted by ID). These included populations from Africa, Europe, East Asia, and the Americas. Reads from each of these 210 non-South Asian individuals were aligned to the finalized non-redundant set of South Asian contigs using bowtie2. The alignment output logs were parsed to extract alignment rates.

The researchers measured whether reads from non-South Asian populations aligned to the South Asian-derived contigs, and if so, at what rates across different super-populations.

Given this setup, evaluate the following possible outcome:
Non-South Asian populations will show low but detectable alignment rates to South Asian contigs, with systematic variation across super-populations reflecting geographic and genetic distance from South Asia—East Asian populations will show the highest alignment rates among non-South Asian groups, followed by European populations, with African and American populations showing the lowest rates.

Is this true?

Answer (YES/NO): NO